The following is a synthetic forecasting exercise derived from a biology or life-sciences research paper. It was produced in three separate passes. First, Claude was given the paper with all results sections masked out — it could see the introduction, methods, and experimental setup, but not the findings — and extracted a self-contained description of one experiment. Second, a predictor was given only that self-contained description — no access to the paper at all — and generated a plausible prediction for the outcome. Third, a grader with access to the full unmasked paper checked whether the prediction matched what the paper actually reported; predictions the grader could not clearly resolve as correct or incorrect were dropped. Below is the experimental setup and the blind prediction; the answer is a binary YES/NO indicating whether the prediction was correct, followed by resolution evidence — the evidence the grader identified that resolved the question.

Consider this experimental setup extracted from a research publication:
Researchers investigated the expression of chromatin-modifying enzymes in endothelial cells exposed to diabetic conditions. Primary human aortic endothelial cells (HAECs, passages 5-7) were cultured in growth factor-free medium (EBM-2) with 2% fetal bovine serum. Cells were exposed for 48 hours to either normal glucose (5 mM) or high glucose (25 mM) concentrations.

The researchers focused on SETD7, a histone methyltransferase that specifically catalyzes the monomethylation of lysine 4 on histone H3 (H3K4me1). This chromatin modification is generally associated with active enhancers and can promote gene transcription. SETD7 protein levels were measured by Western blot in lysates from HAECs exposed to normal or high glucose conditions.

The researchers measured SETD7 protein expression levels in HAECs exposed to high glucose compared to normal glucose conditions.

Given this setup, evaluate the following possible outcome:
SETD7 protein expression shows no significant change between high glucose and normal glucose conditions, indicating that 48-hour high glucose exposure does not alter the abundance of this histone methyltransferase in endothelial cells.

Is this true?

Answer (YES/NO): NO